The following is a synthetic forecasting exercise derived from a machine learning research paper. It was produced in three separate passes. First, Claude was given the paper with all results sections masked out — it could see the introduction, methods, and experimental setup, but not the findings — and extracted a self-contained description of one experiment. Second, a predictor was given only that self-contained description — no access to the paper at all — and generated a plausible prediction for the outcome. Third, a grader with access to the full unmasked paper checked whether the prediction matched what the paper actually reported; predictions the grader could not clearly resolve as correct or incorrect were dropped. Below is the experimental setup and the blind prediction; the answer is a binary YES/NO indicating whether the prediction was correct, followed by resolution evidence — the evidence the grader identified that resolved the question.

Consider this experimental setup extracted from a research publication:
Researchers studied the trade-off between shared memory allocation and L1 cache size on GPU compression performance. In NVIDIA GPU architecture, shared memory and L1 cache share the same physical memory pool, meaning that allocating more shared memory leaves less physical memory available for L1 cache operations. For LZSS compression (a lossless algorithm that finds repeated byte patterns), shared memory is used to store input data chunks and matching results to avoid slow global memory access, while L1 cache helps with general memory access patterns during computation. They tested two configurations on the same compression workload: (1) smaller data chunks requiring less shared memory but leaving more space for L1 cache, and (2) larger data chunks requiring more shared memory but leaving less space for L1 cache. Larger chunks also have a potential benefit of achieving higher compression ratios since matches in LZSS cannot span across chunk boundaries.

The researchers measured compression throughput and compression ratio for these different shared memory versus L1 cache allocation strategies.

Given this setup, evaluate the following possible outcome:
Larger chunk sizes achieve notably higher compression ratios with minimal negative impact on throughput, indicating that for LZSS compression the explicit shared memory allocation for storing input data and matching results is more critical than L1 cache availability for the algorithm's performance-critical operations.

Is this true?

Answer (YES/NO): NO